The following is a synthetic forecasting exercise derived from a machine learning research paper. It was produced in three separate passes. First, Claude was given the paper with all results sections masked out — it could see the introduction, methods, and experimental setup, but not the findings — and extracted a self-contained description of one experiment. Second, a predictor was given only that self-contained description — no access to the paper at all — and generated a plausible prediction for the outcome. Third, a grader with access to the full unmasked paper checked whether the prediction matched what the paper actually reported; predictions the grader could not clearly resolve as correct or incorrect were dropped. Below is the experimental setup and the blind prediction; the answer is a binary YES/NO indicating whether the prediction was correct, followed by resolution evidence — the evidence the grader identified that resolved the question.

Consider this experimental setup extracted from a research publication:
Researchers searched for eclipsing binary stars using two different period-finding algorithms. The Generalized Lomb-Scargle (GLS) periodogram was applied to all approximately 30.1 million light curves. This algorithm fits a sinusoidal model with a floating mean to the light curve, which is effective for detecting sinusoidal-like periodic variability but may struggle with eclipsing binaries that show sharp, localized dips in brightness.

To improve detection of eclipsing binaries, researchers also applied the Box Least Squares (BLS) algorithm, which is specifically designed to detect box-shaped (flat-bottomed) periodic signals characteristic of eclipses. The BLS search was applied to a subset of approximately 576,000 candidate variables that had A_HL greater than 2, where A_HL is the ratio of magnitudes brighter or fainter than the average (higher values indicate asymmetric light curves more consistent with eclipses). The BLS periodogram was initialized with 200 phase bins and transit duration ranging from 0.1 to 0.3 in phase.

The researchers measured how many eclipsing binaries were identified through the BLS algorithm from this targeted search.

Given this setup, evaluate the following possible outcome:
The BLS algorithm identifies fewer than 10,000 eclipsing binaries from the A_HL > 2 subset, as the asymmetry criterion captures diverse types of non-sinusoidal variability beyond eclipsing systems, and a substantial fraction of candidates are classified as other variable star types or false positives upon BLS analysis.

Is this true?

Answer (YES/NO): YES